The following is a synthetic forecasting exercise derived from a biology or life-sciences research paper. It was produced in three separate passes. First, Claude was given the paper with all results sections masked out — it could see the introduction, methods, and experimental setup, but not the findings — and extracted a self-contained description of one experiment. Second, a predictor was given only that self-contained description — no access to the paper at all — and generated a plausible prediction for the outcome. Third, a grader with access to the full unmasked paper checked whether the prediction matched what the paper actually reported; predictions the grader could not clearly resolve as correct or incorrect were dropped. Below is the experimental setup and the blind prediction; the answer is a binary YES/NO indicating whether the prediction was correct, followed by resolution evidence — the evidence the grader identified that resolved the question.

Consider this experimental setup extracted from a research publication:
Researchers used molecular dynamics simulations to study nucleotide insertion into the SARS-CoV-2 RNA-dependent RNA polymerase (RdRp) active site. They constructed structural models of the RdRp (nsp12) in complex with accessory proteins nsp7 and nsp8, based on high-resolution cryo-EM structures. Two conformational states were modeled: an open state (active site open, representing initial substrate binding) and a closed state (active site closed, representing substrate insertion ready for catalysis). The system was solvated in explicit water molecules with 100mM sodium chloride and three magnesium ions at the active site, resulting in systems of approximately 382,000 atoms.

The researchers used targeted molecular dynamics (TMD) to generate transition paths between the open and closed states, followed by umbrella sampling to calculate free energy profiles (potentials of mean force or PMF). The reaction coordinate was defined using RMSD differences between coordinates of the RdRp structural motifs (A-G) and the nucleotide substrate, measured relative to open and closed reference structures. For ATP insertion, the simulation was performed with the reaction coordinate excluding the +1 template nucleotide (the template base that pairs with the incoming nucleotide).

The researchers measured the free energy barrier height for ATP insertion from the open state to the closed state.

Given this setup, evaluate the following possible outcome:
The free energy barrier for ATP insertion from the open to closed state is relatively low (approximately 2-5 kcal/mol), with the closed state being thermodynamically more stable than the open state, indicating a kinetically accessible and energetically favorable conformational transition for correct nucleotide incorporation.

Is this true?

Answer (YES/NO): YES